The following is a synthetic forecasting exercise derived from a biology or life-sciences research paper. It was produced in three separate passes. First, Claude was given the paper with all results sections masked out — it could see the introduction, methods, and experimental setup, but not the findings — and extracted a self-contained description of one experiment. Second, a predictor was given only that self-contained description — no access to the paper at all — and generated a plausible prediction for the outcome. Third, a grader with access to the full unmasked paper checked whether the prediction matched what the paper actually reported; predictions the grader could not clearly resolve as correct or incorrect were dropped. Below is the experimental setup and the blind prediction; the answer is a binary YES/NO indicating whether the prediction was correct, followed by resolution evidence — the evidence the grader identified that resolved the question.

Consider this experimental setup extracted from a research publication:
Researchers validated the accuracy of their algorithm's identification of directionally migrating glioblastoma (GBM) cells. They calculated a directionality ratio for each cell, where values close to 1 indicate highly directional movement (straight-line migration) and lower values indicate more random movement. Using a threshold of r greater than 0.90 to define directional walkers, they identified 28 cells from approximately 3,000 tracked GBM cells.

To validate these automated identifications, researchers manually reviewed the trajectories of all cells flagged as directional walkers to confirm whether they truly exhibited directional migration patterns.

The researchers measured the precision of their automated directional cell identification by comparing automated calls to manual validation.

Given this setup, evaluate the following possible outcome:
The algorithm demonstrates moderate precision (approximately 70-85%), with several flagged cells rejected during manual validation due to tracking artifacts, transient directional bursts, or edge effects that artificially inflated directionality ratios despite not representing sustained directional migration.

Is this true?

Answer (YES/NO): NO